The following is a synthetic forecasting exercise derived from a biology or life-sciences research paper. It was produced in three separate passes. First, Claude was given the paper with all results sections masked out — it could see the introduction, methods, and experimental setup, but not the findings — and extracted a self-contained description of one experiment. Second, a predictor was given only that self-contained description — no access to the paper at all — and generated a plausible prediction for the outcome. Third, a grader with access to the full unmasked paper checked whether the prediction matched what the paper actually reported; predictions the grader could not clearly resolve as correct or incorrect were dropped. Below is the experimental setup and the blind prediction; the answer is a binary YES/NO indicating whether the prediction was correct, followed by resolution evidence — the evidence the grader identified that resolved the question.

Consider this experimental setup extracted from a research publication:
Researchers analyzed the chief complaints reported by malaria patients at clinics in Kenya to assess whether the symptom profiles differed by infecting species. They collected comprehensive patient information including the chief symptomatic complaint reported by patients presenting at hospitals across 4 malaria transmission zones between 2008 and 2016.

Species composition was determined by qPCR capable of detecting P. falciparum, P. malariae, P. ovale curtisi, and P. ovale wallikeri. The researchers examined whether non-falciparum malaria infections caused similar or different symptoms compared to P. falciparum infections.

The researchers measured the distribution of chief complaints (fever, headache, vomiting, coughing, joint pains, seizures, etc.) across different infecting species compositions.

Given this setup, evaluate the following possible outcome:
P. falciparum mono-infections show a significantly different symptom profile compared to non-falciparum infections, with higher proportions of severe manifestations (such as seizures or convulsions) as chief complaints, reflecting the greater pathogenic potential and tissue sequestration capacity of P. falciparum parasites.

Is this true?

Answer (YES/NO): NO